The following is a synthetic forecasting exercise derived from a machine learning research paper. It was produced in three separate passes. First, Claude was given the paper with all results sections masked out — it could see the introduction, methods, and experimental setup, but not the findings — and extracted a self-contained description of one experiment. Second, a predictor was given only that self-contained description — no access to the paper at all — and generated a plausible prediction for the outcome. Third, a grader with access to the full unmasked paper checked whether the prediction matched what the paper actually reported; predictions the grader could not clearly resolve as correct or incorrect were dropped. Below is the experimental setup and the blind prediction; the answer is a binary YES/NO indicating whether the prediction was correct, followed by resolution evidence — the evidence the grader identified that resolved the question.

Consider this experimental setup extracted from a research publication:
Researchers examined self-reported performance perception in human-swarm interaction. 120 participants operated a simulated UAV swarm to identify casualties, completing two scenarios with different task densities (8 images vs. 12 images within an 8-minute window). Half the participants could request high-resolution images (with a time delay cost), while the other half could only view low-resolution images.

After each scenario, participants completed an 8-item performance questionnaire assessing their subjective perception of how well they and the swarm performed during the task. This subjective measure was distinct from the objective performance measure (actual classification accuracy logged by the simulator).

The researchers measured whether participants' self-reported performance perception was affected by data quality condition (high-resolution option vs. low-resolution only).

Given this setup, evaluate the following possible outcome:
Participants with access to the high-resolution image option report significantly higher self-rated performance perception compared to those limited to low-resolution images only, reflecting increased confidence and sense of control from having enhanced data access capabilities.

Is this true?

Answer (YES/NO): YES